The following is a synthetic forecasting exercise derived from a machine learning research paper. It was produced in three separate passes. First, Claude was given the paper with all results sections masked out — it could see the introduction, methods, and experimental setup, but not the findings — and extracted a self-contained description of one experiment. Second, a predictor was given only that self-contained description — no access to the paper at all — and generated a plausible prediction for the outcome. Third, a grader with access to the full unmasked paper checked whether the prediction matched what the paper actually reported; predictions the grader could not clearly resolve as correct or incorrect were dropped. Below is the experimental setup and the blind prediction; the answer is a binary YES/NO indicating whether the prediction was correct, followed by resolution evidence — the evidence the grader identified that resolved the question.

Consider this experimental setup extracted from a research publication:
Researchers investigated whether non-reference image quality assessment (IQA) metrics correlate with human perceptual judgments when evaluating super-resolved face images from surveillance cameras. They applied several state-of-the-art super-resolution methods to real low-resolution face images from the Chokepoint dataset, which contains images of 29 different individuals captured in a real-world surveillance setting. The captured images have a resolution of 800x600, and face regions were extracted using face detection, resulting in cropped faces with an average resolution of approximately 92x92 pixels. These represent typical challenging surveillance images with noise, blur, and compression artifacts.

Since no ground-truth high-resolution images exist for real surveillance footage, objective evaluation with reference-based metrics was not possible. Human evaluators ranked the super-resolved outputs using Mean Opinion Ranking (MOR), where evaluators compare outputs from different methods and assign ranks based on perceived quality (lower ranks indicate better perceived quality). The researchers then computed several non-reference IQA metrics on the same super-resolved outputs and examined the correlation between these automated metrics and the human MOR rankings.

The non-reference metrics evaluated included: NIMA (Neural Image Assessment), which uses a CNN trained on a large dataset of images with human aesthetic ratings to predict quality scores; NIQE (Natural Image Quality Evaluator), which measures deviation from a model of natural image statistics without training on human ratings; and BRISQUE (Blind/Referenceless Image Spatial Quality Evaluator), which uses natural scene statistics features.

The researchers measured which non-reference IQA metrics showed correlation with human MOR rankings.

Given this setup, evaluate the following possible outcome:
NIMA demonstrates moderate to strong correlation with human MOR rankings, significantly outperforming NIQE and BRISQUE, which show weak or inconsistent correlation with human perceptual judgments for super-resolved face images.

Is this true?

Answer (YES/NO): YES